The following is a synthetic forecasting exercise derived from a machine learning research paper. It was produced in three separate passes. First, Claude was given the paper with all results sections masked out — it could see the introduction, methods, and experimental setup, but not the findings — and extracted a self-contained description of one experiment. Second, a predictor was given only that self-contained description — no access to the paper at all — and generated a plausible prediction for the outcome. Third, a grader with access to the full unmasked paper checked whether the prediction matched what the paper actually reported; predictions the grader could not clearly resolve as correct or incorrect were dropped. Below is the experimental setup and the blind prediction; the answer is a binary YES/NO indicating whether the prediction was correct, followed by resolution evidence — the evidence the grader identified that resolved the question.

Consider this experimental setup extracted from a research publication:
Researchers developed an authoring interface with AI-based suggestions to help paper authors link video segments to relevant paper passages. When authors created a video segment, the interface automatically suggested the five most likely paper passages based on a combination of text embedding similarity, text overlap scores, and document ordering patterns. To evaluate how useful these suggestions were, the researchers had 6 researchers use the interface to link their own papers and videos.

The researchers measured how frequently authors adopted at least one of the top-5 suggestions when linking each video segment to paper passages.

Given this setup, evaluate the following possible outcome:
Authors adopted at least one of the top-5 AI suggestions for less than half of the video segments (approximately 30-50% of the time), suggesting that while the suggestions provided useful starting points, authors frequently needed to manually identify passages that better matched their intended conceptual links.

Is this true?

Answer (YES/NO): NO